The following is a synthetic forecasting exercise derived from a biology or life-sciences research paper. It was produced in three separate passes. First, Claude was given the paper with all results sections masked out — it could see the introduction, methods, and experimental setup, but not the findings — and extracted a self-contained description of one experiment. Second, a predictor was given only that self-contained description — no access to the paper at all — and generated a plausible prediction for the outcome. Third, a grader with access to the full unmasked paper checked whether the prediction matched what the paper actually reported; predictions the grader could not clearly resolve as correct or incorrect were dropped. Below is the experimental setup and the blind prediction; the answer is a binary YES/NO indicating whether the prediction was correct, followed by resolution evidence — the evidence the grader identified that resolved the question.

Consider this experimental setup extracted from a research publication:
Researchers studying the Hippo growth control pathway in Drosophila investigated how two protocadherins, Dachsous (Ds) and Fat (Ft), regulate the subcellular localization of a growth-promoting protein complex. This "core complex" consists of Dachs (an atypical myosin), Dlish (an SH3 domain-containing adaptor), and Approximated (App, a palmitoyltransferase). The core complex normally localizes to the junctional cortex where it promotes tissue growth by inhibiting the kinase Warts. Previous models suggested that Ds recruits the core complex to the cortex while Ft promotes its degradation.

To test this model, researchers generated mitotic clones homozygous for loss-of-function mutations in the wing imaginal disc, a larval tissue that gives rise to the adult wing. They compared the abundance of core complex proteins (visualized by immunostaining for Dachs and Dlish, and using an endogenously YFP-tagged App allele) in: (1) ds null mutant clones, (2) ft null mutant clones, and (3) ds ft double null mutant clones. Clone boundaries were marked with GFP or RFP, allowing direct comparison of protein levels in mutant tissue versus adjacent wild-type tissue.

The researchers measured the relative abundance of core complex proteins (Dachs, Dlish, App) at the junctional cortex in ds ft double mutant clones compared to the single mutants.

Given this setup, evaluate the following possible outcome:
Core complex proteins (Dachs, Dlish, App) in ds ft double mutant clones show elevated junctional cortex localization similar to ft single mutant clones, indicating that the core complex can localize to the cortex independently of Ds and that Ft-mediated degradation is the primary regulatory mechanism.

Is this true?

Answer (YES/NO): NO